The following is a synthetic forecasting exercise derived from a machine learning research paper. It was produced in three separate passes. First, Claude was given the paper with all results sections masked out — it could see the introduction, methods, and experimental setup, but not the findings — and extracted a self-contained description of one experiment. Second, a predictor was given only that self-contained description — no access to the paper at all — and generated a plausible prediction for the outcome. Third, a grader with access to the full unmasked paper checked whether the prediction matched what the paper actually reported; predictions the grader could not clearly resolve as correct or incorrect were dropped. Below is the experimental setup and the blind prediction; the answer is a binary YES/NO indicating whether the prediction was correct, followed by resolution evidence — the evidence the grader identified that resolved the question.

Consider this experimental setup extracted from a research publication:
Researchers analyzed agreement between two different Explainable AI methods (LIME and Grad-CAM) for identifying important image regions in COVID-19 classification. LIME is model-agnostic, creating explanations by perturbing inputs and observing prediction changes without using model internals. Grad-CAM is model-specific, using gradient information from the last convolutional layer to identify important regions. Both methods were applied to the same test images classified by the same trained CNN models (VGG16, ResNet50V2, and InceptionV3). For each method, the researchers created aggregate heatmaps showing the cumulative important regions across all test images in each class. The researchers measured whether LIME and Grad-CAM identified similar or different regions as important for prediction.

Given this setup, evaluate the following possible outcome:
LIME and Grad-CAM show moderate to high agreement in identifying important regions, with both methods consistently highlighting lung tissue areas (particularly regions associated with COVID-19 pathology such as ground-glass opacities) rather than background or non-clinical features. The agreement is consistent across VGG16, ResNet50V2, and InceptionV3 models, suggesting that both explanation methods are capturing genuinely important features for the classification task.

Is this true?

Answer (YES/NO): NO